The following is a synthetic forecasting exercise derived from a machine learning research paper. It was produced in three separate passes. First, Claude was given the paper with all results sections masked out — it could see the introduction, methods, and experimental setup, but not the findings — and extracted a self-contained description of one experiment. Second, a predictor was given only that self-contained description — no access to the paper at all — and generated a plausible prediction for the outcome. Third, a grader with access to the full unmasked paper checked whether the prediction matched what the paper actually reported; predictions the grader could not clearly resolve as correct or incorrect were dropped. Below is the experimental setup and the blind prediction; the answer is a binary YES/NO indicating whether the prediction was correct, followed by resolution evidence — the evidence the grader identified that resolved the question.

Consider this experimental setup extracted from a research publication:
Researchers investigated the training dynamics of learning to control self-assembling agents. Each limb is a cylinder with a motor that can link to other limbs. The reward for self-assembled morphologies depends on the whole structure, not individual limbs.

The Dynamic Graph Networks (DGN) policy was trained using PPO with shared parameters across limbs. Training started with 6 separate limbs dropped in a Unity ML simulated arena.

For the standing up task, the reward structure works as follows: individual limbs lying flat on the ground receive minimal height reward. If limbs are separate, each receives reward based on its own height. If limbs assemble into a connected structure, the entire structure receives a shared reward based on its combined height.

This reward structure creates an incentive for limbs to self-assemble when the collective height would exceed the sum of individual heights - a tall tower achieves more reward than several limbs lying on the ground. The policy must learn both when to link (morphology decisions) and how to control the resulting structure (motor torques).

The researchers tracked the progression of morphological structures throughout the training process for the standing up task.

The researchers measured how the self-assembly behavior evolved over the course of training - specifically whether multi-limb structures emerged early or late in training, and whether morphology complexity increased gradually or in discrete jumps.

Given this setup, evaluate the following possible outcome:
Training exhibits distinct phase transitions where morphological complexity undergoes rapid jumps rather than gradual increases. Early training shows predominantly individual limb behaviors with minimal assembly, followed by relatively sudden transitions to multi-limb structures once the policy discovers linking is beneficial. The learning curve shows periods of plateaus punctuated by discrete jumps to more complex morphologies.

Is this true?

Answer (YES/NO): NO